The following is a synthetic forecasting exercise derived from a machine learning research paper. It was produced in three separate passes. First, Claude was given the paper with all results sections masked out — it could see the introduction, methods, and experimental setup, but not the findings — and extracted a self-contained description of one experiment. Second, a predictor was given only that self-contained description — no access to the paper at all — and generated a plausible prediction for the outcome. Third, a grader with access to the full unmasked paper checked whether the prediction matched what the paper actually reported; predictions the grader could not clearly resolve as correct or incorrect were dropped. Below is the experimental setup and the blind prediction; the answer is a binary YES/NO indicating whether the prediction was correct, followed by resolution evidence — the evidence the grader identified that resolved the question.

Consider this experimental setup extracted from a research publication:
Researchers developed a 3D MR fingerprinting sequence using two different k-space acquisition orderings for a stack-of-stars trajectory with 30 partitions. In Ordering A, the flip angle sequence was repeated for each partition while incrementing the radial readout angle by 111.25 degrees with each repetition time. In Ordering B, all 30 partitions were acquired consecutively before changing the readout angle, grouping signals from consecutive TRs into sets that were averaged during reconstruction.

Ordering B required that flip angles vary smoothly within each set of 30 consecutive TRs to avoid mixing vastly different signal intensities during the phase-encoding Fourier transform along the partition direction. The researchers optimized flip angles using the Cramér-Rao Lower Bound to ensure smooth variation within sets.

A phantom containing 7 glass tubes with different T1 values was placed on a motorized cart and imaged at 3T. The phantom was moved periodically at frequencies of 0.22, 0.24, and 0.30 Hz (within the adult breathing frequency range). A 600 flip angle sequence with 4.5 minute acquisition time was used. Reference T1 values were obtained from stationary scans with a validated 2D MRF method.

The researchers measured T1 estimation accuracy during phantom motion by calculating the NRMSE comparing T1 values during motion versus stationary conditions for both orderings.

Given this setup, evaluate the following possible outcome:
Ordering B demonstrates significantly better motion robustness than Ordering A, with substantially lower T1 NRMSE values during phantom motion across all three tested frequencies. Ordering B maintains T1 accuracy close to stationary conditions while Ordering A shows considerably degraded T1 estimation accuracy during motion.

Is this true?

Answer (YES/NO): YES